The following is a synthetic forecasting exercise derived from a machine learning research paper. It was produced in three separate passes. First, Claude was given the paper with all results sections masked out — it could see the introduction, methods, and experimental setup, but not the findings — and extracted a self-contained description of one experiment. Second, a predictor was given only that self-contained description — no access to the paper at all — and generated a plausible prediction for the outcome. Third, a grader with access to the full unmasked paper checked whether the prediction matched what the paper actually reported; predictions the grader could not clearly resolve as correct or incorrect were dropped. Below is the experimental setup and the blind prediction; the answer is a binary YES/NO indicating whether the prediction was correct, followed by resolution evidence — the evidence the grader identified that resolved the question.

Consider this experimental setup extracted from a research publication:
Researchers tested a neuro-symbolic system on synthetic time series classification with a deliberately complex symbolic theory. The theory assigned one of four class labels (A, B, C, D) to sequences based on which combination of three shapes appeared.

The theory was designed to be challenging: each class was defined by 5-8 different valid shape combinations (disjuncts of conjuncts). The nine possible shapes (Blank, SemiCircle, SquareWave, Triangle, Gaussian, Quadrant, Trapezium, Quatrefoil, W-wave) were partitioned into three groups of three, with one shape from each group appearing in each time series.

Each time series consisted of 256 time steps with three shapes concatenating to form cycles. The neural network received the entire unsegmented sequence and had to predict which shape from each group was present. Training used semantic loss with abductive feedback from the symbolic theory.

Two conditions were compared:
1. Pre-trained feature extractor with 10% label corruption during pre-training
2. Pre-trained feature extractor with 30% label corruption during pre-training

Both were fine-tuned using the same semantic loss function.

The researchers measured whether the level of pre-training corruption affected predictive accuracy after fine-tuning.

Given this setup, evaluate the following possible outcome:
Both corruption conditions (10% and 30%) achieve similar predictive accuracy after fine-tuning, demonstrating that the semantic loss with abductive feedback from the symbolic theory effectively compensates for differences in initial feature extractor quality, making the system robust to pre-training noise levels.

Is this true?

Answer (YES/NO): YES